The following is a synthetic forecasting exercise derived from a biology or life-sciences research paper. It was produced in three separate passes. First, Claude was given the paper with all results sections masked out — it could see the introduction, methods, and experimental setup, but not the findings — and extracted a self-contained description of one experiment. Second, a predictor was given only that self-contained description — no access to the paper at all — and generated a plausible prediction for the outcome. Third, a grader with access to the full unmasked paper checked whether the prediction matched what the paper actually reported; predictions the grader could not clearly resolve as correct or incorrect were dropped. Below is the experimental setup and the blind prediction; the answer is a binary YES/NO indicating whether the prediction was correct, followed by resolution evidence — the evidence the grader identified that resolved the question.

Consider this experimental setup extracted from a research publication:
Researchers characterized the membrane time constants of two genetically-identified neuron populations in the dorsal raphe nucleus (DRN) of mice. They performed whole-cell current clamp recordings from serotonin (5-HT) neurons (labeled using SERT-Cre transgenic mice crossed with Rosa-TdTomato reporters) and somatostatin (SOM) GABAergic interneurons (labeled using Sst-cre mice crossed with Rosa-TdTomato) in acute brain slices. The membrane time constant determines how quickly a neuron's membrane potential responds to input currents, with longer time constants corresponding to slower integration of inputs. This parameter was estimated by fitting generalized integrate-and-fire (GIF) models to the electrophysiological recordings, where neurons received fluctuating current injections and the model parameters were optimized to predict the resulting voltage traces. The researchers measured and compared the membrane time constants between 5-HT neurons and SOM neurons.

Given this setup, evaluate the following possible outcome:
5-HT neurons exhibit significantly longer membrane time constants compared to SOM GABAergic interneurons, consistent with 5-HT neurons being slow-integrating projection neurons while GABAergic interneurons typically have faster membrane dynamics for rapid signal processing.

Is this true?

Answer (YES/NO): YES